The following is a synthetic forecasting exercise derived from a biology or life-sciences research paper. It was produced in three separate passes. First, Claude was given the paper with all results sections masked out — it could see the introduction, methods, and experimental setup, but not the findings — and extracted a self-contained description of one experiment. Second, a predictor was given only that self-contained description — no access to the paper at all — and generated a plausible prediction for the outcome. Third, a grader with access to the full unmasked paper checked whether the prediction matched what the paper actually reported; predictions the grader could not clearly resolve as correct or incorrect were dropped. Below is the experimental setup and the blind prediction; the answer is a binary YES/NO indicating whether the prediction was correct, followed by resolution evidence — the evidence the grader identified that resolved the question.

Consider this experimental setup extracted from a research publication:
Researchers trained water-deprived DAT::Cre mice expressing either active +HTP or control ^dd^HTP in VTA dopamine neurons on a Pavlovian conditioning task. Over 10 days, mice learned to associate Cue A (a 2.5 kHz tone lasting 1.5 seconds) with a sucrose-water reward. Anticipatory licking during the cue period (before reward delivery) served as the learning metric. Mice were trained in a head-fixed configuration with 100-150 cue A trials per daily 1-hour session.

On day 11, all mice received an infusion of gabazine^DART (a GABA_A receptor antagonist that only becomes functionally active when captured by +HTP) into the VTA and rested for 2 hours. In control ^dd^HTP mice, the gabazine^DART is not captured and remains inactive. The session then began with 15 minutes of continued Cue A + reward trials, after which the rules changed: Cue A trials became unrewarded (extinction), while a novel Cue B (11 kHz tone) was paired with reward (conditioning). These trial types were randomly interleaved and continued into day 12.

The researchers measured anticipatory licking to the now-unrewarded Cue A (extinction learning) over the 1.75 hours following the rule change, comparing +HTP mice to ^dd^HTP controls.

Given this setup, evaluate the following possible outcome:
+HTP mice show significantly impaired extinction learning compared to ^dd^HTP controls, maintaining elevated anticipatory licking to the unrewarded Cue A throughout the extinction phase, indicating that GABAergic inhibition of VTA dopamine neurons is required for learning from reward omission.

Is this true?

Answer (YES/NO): NO